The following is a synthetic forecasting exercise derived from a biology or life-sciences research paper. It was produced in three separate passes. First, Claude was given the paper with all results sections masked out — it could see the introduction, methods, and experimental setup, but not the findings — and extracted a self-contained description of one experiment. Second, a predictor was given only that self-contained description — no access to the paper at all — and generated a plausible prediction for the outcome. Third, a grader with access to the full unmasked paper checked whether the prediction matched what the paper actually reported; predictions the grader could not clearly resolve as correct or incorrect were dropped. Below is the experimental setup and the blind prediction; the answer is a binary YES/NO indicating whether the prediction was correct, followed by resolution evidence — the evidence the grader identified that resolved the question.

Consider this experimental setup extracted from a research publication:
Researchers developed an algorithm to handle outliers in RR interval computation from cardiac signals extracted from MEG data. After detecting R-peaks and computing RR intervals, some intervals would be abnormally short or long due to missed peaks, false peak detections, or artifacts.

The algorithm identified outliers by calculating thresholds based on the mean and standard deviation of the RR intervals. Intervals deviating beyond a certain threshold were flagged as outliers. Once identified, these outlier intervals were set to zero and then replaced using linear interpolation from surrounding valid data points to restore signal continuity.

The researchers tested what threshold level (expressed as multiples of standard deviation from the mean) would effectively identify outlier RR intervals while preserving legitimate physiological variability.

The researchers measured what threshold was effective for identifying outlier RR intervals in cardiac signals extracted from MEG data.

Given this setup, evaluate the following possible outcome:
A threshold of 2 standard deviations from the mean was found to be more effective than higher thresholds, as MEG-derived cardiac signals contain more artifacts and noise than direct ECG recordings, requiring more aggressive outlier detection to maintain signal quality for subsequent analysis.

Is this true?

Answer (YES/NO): NO